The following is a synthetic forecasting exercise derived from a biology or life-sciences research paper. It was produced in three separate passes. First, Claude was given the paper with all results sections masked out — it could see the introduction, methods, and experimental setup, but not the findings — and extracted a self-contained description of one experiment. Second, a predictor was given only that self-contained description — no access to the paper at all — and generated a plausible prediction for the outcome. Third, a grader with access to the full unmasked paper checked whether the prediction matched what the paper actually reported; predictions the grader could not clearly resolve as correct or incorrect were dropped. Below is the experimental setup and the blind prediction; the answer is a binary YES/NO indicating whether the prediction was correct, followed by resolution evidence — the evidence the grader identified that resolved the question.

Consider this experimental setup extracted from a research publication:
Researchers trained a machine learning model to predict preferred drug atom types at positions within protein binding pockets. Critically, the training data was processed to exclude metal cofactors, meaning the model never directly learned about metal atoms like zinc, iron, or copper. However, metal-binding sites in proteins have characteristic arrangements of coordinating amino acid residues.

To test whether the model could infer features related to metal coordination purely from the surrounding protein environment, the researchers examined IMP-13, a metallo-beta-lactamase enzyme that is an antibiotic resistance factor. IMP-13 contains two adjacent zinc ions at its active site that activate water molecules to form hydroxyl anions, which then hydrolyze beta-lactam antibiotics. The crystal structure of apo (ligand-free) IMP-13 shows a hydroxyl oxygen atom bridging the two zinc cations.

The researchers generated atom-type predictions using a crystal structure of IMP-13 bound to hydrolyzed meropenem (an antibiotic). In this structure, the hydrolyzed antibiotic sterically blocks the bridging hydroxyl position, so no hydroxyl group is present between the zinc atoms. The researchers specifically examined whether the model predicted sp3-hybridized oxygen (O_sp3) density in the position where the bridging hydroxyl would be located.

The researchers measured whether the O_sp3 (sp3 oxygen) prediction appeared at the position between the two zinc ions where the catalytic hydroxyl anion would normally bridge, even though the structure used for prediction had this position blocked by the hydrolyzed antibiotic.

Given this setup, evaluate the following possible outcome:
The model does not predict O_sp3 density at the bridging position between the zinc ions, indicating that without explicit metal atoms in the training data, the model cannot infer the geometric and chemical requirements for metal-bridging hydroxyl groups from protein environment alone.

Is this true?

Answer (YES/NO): NO